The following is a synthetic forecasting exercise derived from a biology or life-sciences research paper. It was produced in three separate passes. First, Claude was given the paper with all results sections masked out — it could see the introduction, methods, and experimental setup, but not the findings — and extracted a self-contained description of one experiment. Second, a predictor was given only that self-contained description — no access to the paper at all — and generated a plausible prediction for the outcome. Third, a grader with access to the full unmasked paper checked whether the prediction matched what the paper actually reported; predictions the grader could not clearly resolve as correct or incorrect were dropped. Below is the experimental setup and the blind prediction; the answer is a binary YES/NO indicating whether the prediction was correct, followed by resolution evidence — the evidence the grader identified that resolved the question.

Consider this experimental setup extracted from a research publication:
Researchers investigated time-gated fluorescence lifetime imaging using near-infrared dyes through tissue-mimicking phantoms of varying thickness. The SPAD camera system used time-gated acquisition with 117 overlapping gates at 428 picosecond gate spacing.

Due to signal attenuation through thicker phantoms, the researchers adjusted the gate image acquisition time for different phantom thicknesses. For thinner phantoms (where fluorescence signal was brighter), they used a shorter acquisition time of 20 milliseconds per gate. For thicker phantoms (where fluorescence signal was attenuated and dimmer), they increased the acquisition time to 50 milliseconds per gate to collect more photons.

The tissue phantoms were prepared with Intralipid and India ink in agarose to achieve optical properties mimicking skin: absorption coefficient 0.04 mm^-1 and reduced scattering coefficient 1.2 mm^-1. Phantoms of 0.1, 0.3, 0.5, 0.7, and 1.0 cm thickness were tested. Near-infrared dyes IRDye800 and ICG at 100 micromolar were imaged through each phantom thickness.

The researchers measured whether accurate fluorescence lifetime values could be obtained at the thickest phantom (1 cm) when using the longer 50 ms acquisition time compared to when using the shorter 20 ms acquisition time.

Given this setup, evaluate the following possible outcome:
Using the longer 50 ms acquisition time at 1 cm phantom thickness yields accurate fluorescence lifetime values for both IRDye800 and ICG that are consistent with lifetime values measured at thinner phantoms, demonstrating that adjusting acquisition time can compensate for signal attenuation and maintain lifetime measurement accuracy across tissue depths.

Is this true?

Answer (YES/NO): YES